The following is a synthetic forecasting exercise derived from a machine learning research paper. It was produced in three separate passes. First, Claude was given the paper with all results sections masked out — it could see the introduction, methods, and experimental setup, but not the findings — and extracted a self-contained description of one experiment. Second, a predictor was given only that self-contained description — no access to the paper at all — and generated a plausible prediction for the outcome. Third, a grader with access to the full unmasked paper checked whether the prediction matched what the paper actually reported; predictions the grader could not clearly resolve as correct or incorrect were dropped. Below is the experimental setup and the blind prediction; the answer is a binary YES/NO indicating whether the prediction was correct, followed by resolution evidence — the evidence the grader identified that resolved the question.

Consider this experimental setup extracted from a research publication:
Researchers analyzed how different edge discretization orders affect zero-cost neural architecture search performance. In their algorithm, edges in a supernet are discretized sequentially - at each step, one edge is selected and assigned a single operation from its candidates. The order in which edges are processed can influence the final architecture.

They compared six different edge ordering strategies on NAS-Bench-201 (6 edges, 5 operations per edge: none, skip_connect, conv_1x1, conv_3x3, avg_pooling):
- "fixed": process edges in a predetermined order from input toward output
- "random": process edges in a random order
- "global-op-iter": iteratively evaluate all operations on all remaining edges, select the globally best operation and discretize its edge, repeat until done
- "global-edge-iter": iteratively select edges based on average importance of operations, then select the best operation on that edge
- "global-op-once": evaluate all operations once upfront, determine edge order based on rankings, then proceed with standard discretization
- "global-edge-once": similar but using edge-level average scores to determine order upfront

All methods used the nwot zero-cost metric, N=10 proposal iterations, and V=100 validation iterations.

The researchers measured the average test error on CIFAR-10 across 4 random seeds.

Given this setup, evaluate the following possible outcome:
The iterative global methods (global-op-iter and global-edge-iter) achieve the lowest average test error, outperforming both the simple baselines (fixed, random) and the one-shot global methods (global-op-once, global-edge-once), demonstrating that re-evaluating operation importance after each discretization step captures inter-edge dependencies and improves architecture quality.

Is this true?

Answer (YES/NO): NO